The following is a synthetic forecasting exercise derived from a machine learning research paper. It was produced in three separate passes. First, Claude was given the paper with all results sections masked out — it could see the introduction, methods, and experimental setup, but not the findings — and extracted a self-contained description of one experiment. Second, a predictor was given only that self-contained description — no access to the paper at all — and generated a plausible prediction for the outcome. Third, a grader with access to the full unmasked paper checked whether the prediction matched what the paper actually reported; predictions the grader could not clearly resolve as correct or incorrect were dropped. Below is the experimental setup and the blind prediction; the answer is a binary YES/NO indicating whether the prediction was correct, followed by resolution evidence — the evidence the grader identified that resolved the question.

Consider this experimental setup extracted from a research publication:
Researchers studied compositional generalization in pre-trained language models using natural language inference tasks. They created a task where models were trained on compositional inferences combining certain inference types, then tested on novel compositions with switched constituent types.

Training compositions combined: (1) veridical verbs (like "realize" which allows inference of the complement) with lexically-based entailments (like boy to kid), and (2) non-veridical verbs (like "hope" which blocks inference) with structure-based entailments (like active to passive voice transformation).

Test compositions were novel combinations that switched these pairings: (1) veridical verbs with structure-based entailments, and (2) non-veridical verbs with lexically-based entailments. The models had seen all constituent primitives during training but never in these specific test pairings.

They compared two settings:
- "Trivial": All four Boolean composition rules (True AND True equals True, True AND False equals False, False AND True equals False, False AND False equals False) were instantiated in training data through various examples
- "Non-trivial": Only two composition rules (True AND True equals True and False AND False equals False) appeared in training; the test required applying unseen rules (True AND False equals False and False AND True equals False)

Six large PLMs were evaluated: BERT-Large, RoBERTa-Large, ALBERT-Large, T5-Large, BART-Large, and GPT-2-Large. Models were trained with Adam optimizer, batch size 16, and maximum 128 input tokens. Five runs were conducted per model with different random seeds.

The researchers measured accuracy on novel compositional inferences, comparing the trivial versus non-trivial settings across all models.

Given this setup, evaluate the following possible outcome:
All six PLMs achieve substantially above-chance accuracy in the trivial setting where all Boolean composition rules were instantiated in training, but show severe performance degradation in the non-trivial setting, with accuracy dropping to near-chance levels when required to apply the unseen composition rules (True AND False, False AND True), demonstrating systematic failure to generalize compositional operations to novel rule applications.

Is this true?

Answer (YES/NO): YES